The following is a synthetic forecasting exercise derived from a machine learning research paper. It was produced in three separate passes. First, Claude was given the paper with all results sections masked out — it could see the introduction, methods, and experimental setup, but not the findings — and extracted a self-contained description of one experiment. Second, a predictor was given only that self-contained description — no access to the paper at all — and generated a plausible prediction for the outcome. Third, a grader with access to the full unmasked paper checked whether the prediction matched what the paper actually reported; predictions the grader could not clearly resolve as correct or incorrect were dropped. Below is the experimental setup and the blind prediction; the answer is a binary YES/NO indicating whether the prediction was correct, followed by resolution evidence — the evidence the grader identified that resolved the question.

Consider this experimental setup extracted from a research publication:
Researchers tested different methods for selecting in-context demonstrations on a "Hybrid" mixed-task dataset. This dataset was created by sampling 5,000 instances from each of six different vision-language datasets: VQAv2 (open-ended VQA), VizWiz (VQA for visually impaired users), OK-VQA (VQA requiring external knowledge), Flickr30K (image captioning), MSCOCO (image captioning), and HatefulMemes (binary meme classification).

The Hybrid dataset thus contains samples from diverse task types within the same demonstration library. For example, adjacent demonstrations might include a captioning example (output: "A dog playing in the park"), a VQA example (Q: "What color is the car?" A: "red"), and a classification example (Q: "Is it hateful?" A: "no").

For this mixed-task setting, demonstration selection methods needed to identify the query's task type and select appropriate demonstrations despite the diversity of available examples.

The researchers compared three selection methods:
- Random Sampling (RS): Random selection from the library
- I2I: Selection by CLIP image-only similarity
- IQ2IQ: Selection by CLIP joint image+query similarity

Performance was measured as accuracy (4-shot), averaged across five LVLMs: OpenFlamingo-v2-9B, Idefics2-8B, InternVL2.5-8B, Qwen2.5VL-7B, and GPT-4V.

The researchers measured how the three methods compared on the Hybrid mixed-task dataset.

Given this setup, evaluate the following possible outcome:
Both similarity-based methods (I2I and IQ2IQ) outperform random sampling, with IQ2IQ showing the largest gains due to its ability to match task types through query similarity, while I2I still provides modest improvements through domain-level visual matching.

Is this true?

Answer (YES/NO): NO